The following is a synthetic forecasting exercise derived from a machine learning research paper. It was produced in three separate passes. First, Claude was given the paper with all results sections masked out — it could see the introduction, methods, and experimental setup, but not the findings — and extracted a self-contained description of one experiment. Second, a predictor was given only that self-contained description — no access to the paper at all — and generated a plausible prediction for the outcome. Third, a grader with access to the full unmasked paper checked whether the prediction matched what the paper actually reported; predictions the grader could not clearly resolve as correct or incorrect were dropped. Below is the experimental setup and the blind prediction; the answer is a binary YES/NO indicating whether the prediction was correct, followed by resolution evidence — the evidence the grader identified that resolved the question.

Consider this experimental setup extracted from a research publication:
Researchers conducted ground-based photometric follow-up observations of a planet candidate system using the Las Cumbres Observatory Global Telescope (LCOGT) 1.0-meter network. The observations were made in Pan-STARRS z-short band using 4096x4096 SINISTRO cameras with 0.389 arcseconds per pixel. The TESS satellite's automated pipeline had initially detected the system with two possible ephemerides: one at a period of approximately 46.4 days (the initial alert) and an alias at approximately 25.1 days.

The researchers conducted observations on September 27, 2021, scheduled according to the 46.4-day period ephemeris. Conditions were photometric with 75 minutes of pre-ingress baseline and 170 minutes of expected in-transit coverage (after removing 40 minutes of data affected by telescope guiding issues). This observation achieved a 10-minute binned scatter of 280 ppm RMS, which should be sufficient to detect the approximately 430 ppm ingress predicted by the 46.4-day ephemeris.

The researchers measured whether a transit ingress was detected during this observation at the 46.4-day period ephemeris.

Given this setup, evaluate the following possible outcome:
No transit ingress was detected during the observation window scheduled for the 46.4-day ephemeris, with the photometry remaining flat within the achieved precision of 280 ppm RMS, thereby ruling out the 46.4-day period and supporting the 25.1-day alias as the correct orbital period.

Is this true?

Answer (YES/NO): YES